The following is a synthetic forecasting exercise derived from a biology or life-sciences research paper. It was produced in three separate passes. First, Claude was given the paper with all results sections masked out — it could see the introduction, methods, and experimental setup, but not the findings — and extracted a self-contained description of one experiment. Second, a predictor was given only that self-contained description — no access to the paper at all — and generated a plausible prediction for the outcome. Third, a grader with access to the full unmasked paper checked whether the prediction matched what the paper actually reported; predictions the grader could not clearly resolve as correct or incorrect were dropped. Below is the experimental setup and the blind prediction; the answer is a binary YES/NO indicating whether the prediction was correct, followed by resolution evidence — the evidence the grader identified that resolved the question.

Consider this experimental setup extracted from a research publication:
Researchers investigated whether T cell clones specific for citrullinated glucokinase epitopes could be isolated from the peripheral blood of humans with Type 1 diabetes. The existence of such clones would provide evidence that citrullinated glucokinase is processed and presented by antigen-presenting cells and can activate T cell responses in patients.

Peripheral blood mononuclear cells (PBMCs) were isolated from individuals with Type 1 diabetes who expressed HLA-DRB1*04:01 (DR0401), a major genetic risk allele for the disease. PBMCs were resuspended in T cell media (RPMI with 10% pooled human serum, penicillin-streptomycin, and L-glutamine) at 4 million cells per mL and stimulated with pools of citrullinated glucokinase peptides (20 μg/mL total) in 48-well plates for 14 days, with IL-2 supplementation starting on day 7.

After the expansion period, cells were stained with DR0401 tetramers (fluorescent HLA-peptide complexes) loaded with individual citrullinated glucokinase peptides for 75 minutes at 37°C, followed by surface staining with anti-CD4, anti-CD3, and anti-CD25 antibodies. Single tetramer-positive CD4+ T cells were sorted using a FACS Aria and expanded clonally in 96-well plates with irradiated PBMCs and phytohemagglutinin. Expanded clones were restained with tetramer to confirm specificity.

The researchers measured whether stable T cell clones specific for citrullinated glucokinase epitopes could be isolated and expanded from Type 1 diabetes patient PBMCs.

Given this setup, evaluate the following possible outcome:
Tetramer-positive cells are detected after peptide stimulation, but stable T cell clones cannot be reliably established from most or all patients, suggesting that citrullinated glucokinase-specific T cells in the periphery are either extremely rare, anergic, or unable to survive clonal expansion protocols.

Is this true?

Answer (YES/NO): NO